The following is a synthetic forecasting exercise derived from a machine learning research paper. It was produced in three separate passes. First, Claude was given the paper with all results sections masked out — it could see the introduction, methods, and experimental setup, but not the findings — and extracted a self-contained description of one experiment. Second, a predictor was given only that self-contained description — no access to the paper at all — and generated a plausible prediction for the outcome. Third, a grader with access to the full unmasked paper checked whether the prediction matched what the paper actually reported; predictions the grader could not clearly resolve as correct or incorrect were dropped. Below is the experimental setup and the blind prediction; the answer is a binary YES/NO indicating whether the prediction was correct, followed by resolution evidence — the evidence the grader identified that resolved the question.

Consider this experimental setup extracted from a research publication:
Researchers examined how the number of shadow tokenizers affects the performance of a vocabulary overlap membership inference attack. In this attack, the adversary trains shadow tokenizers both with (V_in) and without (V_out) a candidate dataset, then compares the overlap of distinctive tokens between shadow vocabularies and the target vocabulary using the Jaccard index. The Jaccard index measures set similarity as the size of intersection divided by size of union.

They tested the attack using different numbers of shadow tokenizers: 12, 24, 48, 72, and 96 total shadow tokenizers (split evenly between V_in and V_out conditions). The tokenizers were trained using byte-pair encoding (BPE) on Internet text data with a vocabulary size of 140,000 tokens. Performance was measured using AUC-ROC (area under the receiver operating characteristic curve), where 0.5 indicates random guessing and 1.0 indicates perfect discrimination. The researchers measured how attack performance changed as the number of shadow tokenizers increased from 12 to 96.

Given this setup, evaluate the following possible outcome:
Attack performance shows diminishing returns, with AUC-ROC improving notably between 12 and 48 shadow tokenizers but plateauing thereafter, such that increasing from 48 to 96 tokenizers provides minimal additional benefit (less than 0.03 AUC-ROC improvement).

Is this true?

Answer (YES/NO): NO